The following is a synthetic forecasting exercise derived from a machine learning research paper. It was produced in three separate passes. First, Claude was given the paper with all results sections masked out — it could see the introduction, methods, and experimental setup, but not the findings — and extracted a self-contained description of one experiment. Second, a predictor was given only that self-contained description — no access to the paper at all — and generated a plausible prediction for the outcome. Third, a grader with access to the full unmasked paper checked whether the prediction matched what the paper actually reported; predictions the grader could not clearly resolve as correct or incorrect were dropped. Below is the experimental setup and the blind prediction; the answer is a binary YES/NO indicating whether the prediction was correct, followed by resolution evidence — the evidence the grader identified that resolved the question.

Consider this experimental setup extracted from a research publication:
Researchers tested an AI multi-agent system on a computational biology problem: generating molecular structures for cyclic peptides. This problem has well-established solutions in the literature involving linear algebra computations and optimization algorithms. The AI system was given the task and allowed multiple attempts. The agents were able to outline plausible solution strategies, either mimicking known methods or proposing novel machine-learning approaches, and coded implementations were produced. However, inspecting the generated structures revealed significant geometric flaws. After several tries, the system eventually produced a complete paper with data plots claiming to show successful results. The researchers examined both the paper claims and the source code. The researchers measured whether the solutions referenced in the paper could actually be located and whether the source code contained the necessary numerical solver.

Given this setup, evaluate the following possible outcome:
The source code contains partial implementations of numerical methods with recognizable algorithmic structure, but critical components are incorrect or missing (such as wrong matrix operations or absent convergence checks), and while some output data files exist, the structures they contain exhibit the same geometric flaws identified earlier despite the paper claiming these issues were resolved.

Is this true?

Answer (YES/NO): NO